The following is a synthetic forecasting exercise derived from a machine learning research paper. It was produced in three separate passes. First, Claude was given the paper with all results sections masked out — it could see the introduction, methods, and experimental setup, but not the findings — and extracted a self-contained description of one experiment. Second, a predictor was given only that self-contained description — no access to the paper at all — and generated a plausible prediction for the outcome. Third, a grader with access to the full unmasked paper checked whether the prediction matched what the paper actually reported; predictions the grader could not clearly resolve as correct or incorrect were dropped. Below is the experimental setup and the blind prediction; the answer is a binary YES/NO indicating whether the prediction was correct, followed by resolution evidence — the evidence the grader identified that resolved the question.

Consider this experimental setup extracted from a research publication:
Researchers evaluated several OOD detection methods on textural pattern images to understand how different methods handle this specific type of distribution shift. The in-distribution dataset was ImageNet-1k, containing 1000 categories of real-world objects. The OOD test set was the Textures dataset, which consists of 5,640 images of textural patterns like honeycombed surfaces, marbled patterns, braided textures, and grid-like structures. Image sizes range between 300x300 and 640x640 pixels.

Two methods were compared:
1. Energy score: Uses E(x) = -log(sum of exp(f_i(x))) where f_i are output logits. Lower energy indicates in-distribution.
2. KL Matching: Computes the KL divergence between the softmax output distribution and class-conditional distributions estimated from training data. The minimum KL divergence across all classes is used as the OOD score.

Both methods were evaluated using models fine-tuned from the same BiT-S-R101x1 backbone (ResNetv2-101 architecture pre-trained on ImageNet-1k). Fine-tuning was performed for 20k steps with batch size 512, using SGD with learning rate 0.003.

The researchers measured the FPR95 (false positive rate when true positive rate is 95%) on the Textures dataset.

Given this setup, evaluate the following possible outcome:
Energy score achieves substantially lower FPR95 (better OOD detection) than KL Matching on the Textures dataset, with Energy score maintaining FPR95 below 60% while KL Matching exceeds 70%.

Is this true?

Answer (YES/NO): NO